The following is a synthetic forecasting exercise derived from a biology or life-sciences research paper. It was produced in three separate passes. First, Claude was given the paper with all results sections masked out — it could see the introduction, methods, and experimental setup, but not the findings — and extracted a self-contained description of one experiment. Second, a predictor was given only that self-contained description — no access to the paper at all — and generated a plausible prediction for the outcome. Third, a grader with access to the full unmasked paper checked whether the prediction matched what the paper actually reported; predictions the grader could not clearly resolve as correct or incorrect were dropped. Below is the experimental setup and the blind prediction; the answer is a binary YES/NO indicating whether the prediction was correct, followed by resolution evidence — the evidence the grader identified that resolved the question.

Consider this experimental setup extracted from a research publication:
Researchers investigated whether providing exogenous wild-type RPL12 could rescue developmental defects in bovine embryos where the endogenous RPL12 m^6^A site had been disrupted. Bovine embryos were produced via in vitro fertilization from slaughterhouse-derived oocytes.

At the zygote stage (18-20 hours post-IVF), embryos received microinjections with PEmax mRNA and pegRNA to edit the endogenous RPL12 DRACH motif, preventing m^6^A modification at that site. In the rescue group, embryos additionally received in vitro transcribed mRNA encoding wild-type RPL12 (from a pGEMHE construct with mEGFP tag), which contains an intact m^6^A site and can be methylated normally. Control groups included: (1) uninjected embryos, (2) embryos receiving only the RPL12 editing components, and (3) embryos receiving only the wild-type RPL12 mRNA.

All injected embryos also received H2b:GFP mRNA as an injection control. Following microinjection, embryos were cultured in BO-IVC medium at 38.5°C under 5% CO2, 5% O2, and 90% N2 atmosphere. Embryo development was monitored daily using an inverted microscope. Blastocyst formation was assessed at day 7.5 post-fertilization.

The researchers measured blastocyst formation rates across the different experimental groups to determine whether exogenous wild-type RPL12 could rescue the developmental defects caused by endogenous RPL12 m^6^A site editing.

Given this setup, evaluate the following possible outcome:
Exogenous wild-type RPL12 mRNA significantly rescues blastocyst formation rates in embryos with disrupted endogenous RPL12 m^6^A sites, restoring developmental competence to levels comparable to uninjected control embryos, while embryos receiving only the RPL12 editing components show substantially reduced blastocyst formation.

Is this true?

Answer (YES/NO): NO